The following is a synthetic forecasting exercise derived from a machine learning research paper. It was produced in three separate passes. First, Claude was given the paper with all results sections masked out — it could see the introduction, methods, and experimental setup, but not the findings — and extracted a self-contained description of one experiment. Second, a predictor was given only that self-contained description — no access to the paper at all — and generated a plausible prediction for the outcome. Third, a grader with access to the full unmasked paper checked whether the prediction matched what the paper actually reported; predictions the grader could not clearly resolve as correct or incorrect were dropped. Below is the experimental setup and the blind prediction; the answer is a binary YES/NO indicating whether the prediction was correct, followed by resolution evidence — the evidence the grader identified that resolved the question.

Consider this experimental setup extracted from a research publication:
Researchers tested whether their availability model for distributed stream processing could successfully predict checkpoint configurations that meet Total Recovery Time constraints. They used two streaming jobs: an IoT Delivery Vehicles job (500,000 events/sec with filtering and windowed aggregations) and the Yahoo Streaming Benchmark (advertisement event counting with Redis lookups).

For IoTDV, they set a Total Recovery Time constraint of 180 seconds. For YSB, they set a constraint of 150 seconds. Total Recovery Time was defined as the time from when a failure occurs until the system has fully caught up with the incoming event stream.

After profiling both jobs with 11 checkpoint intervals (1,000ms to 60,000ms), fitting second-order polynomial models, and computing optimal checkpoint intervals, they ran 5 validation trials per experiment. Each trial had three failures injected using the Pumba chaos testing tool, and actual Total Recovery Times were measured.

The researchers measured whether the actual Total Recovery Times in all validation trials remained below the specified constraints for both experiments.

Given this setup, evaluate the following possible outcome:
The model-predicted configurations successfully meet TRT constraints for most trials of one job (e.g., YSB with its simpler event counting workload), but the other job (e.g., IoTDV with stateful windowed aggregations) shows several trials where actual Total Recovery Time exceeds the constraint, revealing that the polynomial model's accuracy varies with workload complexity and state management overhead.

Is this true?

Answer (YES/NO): NO